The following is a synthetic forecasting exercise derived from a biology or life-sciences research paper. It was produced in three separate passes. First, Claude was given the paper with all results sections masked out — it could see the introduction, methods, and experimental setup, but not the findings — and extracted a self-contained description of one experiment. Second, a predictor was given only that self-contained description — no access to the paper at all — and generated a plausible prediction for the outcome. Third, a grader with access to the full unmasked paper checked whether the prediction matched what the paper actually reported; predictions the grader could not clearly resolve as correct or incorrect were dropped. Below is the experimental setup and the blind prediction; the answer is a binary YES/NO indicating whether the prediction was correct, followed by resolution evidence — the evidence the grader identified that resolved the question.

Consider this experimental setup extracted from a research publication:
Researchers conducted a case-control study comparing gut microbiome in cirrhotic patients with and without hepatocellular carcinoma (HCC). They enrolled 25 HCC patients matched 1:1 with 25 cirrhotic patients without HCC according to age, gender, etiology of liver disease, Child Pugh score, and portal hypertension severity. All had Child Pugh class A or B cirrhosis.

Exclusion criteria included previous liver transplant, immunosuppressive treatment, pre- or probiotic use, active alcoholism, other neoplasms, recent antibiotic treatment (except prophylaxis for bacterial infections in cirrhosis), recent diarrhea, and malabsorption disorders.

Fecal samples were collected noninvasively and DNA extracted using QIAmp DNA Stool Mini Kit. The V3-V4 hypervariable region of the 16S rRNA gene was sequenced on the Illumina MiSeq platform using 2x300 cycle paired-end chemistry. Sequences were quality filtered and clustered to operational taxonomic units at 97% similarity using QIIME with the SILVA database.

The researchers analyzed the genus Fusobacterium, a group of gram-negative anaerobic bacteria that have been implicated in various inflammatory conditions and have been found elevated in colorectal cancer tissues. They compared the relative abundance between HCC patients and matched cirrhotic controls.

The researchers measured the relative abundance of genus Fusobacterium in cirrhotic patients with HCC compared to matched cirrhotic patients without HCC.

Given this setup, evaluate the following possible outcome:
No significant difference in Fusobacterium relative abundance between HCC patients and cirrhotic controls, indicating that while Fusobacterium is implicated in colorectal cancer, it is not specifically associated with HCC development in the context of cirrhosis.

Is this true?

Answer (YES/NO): NO